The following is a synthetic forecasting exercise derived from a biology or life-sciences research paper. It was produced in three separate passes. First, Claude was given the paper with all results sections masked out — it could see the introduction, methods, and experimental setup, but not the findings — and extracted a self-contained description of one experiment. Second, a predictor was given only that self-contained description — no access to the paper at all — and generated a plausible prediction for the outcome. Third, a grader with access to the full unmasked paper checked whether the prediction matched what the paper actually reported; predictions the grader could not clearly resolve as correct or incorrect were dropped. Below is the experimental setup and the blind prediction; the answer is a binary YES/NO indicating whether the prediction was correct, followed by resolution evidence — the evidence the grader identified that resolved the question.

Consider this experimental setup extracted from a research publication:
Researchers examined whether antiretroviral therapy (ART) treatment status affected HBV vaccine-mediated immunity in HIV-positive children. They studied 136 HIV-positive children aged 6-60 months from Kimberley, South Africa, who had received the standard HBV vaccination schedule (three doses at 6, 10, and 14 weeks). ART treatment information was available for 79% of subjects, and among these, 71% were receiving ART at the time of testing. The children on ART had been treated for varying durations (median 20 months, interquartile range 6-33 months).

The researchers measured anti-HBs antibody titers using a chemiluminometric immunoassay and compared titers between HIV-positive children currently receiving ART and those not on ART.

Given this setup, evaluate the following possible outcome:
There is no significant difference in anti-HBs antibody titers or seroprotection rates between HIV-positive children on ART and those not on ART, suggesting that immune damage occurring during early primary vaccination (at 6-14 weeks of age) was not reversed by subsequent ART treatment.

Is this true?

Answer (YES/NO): YES